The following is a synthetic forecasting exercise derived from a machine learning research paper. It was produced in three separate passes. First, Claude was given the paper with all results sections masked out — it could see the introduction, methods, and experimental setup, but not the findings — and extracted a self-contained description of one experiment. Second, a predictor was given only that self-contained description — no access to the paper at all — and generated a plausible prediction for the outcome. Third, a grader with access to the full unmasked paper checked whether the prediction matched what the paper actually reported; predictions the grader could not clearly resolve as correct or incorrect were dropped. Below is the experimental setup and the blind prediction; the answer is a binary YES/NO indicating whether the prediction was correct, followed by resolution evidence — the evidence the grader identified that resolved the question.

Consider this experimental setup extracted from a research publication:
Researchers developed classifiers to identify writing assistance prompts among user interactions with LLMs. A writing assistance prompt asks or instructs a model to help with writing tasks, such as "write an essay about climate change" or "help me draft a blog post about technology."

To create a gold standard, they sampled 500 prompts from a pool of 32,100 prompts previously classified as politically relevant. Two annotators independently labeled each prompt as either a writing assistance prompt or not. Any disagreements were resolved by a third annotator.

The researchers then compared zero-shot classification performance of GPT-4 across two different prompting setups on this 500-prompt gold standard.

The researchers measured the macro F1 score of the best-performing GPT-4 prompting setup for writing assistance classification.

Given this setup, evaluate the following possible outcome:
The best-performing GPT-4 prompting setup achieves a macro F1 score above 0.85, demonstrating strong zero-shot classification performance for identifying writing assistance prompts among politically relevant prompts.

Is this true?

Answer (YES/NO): YES